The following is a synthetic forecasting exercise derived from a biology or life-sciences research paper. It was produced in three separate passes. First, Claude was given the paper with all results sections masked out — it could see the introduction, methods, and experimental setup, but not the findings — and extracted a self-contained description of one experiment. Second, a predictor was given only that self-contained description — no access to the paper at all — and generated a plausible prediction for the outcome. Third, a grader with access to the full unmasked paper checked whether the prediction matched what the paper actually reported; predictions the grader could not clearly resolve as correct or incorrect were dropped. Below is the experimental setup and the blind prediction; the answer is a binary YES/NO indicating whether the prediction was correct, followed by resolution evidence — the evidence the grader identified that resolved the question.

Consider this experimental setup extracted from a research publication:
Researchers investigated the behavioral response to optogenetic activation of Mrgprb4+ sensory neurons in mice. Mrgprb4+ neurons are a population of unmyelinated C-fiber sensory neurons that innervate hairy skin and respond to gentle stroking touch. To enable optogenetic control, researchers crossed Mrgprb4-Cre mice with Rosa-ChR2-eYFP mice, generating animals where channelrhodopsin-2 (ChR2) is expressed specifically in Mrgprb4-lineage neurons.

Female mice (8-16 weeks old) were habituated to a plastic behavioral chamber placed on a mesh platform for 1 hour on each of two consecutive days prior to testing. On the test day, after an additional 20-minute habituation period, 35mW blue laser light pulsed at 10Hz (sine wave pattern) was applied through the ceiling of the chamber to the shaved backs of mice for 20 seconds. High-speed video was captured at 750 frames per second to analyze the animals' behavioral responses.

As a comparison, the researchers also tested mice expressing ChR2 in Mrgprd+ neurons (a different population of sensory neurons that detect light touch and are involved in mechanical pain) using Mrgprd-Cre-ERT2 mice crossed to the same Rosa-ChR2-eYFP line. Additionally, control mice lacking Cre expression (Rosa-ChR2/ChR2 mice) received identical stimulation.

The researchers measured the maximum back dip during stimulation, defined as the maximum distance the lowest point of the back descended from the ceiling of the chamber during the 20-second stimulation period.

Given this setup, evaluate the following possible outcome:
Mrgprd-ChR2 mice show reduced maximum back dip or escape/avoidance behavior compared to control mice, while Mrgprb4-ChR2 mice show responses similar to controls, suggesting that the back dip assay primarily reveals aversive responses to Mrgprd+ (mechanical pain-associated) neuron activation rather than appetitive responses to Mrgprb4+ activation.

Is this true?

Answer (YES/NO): NO